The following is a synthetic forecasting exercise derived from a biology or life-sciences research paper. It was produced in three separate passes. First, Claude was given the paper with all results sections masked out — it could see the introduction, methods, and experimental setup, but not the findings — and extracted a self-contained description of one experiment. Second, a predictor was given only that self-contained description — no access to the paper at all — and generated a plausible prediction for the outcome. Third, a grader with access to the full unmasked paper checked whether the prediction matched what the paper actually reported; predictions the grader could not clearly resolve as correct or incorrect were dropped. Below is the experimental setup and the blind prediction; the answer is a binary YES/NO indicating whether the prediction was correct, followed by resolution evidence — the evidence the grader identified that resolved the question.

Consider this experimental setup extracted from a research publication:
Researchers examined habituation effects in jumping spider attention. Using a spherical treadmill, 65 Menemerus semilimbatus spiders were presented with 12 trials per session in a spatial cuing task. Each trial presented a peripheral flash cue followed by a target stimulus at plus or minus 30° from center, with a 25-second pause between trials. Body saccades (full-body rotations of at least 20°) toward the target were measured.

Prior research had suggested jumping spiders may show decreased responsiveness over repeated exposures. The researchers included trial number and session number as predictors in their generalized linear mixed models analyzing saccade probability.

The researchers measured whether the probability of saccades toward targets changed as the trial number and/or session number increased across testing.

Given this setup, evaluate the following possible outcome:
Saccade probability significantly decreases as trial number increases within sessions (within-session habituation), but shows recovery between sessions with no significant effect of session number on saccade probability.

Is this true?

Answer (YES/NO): NO